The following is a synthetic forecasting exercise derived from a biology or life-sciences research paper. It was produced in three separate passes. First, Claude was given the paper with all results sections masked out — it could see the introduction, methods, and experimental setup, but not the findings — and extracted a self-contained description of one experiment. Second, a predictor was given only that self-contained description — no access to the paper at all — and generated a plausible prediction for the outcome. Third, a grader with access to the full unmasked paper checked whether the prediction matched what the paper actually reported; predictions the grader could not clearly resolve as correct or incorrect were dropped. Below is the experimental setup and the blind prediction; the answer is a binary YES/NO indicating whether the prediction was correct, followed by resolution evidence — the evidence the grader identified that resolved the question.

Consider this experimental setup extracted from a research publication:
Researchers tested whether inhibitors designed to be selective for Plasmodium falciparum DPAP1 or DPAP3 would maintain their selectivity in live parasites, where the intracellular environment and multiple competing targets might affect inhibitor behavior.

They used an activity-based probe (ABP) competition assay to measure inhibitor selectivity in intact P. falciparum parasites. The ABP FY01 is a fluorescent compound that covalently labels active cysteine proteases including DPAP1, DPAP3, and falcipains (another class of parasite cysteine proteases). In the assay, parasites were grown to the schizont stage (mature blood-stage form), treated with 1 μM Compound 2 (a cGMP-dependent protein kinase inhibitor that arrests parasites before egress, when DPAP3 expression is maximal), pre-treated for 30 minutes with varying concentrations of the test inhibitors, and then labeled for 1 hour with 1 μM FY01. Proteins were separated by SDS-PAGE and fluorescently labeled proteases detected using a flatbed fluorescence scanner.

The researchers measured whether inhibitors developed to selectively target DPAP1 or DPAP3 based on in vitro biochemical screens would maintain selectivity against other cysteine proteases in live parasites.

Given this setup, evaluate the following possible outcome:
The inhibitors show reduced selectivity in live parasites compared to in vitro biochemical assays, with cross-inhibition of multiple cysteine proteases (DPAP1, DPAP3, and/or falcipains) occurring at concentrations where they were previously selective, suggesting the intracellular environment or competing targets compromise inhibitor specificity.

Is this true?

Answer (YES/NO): NO